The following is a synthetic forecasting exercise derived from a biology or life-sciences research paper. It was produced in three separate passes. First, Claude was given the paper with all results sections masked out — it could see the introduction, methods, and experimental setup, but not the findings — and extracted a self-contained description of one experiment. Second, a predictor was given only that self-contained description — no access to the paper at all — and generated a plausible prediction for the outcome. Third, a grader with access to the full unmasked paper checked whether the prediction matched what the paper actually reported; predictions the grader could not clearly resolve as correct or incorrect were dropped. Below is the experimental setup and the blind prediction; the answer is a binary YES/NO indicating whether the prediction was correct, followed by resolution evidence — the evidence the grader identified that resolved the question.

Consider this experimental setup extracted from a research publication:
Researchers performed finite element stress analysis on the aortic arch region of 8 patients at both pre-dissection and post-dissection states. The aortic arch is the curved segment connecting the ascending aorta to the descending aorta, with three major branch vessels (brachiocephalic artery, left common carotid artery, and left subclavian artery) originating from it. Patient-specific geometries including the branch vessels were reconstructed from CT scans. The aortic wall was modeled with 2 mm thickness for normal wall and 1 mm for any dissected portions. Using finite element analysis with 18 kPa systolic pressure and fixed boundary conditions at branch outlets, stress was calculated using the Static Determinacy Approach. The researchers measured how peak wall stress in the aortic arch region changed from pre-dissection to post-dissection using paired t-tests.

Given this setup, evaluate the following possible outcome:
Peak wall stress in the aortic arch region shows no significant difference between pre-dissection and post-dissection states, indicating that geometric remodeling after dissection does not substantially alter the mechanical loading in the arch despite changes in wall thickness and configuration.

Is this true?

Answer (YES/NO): YES